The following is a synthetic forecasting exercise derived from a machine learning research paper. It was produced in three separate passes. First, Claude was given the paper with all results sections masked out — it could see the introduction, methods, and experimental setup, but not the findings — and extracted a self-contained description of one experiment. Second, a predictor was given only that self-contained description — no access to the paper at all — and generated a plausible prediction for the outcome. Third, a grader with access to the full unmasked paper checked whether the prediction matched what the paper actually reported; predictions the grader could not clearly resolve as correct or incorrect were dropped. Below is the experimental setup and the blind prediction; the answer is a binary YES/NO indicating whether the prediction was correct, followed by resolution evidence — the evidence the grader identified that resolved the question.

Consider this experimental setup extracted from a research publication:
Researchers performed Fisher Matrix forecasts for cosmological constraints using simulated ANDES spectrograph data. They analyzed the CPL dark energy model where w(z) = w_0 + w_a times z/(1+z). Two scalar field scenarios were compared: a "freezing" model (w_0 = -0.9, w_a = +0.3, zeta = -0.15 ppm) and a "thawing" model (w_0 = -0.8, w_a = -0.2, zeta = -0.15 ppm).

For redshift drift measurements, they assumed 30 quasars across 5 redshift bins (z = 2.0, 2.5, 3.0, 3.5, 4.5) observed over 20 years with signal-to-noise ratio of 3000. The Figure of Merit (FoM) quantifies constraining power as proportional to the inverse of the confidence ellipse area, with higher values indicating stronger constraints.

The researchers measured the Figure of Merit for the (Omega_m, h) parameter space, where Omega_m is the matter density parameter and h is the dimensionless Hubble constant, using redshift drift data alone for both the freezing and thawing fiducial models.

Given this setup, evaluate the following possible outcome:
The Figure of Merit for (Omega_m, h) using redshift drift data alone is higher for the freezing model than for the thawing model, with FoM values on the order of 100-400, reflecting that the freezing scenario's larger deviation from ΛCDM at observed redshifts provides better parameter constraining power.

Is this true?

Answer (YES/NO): NO